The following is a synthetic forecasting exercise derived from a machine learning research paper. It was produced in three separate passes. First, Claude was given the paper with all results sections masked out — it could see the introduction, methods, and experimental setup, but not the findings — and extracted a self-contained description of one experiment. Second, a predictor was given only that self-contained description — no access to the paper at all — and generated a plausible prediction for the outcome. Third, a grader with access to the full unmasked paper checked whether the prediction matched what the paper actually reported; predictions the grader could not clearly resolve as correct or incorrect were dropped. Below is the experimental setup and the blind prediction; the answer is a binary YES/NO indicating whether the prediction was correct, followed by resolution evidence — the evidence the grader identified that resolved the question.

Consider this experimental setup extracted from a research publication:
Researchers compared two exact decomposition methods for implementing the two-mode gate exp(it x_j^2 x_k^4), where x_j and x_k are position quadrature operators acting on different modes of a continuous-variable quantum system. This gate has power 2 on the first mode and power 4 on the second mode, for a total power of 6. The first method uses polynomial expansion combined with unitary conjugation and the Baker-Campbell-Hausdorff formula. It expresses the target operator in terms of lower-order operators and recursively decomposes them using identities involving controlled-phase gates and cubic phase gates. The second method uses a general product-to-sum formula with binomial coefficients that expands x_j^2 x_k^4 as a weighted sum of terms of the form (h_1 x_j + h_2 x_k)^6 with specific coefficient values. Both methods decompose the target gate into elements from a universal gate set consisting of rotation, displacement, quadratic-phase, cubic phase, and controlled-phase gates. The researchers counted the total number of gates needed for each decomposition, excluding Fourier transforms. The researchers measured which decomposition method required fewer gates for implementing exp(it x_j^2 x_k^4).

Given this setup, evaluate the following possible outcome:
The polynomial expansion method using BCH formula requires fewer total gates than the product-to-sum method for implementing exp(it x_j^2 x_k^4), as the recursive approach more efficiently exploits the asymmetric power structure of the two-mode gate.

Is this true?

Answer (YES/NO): YES